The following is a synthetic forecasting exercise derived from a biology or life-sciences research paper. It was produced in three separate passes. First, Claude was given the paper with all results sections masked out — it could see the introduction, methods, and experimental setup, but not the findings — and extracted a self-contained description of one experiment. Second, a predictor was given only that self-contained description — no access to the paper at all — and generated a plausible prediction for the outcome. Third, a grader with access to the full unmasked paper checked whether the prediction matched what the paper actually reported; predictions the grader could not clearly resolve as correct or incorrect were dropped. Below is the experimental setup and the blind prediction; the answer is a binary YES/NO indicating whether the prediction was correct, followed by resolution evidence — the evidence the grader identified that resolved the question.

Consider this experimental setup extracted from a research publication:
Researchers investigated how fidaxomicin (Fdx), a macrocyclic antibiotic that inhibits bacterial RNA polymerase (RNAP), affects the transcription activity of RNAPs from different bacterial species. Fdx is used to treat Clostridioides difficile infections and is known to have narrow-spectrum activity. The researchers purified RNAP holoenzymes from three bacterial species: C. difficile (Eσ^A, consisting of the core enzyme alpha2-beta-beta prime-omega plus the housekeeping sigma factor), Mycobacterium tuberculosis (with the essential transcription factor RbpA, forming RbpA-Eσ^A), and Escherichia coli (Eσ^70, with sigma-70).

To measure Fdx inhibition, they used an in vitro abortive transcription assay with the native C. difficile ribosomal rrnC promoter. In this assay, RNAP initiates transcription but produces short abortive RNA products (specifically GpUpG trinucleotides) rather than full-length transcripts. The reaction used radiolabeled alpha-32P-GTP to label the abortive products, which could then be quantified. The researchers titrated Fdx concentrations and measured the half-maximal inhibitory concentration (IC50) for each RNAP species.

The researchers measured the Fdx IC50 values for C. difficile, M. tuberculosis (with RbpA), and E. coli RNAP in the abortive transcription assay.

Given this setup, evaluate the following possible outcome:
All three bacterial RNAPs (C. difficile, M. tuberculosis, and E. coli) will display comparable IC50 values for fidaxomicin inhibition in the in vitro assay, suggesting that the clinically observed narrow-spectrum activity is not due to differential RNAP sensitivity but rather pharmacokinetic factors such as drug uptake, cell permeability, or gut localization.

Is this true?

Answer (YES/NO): NO